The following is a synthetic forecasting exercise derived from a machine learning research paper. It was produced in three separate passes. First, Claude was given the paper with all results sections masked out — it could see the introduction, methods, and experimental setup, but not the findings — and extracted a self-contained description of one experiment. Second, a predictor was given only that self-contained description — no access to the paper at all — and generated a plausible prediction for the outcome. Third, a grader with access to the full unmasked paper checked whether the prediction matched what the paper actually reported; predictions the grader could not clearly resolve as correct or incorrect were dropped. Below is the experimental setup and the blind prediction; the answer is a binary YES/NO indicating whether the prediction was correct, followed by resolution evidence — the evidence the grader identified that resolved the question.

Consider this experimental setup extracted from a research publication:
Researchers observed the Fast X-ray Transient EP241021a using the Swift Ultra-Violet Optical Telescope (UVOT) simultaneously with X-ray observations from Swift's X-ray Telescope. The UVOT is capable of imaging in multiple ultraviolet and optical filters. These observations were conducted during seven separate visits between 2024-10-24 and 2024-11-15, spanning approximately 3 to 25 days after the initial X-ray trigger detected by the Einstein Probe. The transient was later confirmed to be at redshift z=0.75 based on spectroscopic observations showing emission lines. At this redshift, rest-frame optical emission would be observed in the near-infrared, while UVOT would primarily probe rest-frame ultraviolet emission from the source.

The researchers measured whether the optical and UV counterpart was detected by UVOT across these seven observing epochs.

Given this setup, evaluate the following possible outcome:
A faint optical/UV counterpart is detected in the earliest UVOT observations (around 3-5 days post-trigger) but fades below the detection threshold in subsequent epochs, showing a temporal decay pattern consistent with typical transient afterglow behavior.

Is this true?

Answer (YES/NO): NO